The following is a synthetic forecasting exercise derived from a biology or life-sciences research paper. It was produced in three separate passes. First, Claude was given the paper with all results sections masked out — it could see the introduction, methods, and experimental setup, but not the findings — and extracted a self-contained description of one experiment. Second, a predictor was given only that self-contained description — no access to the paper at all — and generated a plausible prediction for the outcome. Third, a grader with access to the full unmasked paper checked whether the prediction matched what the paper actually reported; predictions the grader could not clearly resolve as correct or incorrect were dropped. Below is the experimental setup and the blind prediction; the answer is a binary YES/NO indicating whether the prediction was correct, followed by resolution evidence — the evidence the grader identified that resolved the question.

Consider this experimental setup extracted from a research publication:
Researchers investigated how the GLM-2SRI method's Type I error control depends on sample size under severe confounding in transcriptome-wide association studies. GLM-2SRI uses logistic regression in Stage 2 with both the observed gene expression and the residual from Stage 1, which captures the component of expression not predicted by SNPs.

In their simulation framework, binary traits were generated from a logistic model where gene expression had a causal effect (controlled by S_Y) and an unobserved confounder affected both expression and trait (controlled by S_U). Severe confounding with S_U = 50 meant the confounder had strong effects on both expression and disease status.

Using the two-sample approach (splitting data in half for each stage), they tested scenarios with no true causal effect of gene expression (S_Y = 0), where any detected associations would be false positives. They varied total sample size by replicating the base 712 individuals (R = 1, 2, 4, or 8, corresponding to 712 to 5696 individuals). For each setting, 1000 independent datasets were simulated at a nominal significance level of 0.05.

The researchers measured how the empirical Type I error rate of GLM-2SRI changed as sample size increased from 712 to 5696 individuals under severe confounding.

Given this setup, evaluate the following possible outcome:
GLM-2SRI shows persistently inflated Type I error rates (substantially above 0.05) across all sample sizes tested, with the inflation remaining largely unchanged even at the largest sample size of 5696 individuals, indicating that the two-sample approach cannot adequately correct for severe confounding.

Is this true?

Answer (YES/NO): NO